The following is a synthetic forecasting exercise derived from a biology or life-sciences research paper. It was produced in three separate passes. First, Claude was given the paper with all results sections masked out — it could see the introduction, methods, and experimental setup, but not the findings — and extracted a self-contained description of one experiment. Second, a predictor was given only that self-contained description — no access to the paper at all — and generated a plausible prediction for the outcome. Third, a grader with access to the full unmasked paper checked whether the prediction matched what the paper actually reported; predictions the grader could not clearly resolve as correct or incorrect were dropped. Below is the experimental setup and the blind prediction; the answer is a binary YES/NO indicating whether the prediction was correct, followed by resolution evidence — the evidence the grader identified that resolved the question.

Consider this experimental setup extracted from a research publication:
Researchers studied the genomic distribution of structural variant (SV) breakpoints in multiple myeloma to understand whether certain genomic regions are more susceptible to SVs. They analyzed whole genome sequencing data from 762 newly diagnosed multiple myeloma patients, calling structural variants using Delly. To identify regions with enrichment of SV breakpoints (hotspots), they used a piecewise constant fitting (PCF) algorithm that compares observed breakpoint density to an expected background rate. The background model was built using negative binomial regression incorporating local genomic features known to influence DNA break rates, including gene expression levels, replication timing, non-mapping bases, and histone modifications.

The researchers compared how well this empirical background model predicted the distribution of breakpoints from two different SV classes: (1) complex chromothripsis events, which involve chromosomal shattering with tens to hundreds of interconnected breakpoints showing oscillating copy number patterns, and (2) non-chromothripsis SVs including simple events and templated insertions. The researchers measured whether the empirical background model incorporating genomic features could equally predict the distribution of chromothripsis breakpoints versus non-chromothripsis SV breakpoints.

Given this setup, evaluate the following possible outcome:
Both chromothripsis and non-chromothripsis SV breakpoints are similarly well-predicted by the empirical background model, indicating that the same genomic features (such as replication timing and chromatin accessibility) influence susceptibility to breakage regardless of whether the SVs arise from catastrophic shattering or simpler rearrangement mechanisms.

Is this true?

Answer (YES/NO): NO